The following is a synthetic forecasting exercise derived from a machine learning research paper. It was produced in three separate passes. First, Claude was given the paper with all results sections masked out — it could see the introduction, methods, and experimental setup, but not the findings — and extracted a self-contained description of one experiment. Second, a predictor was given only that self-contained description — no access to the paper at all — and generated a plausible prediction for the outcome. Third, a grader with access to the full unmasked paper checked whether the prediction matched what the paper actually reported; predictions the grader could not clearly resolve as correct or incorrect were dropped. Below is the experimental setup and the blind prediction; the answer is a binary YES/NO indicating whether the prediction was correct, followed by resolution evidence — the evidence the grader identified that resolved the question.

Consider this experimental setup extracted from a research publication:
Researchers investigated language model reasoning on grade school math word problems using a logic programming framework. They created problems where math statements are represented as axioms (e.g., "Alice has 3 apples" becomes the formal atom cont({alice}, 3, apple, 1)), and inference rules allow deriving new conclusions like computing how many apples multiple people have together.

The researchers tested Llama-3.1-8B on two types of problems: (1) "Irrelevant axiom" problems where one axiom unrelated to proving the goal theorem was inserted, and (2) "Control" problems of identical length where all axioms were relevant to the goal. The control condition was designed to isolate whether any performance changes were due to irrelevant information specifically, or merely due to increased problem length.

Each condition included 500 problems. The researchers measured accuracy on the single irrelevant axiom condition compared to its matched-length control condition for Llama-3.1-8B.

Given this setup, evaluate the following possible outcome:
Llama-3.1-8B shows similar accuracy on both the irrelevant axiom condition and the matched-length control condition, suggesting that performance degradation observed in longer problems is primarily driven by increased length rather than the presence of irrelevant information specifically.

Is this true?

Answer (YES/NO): NO